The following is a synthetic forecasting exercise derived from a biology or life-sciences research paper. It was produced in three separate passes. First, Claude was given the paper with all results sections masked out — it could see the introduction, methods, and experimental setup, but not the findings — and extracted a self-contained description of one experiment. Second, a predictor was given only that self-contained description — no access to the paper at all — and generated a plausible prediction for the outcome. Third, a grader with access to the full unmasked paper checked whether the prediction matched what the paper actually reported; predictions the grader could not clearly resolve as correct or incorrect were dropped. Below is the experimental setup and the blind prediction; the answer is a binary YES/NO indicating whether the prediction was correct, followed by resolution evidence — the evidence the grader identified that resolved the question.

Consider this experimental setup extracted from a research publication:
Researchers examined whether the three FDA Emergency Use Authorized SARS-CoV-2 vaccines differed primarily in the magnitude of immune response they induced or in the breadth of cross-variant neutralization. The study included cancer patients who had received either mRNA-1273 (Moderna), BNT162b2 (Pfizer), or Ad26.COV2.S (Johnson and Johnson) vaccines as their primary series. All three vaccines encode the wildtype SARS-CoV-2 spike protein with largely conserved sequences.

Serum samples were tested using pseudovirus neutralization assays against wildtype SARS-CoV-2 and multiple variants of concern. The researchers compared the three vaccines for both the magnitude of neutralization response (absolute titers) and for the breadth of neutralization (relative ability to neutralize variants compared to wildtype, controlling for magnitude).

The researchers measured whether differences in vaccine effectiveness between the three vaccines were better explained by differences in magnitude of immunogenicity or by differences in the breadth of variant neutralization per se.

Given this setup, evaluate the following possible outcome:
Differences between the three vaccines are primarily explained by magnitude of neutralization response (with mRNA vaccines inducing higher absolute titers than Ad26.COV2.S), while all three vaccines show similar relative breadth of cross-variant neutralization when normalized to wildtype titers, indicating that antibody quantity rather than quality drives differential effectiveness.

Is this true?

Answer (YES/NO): YES